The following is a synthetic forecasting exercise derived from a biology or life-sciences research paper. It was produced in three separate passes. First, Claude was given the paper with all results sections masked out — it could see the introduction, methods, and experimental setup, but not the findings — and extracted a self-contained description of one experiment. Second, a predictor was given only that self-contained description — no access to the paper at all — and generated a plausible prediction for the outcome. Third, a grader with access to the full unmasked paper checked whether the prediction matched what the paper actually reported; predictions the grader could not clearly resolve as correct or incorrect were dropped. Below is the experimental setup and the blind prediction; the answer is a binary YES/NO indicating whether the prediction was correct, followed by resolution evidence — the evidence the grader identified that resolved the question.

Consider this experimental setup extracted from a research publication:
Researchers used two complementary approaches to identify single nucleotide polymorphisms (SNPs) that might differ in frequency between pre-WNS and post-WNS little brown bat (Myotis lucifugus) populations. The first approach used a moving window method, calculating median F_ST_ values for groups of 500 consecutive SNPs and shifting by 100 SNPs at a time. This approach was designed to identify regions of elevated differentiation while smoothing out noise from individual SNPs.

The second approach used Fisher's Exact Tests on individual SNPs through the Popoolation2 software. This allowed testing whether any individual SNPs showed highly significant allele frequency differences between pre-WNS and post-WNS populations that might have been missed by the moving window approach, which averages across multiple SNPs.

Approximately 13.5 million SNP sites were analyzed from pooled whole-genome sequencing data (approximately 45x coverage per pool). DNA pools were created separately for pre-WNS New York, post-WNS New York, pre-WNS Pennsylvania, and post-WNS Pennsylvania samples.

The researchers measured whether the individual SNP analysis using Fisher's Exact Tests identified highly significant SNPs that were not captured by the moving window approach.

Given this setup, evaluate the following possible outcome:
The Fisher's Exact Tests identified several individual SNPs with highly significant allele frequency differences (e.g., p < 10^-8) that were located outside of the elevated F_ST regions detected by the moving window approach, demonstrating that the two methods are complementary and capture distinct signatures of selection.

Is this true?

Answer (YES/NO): NO